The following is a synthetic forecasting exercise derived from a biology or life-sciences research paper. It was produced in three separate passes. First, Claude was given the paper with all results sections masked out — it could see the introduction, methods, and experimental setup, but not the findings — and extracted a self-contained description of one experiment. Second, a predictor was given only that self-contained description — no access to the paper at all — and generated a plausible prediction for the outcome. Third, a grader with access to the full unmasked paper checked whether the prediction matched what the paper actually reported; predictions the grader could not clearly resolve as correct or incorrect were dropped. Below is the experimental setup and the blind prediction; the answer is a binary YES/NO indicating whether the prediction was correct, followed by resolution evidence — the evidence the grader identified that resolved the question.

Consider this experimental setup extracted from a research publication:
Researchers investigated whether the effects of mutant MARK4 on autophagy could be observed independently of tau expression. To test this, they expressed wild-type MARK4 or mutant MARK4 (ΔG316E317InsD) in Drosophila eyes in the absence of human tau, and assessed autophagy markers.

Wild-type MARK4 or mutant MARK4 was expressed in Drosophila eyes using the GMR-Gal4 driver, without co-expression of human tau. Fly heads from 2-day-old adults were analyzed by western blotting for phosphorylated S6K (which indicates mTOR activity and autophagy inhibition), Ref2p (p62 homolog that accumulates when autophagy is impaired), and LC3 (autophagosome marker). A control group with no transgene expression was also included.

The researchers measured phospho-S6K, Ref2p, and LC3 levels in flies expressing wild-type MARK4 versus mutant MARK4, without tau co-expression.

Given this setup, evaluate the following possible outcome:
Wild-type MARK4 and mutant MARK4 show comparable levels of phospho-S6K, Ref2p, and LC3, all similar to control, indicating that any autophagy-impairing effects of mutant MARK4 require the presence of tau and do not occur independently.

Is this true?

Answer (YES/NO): YES